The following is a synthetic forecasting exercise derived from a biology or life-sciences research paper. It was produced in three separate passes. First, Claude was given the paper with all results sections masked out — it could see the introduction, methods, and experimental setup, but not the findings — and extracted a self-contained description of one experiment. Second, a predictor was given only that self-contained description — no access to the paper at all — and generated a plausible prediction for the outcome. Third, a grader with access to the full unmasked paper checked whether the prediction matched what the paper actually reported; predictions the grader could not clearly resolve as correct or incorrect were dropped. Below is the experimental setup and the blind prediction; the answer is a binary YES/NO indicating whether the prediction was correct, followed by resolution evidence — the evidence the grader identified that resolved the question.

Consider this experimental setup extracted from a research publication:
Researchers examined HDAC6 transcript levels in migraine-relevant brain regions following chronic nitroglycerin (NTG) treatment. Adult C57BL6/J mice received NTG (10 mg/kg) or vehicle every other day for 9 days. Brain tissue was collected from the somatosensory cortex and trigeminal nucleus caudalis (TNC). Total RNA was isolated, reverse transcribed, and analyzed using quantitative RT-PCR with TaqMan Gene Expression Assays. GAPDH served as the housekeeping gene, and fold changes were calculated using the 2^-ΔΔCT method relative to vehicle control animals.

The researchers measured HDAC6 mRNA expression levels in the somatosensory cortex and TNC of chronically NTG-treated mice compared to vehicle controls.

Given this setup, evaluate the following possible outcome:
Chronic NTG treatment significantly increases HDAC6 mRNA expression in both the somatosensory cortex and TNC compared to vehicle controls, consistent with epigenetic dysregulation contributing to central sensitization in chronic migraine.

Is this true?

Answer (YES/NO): NO